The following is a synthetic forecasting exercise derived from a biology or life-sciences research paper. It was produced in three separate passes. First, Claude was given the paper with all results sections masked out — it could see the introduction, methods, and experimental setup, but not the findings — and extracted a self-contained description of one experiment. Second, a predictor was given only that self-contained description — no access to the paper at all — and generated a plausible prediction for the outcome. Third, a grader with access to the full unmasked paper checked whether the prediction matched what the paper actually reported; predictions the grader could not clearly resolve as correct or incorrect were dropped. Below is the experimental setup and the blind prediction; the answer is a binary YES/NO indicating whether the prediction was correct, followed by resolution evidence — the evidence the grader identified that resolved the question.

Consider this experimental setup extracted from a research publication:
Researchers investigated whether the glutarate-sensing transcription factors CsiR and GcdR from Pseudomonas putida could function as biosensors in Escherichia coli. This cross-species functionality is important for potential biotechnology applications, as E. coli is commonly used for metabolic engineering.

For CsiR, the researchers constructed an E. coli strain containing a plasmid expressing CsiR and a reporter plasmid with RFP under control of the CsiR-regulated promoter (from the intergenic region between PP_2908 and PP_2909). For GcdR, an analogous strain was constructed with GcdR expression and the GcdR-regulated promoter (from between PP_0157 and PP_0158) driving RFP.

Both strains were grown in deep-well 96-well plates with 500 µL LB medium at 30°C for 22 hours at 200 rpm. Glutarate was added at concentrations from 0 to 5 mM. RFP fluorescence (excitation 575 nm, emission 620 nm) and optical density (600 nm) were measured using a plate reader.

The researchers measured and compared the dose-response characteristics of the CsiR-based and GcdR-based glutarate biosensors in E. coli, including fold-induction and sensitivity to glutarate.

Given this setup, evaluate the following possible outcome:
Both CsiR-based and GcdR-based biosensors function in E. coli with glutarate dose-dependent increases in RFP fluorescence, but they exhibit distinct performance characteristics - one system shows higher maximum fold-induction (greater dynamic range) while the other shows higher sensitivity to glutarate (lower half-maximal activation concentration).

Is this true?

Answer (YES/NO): YES